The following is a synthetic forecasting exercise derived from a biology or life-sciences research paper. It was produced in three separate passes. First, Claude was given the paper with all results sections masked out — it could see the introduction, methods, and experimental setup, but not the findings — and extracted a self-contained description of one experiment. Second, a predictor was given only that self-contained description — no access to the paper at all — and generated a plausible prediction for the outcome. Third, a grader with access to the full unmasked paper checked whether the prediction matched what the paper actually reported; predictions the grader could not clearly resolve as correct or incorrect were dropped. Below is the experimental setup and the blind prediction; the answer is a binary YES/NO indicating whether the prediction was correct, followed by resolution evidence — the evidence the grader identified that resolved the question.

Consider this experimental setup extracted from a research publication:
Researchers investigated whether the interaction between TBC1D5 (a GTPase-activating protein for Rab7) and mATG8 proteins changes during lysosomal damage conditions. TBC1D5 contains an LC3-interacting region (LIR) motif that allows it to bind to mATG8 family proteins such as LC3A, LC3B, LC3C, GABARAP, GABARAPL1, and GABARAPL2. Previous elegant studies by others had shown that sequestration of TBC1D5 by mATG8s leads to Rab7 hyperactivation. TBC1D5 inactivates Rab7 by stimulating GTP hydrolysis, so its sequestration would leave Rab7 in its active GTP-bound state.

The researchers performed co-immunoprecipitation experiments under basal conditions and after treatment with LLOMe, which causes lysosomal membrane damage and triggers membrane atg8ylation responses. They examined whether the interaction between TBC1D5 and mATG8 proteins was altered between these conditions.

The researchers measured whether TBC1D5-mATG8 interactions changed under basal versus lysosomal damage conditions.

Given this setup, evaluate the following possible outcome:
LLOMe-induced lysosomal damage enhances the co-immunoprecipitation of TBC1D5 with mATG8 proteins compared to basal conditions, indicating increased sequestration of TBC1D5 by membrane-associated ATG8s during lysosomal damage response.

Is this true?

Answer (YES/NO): NO